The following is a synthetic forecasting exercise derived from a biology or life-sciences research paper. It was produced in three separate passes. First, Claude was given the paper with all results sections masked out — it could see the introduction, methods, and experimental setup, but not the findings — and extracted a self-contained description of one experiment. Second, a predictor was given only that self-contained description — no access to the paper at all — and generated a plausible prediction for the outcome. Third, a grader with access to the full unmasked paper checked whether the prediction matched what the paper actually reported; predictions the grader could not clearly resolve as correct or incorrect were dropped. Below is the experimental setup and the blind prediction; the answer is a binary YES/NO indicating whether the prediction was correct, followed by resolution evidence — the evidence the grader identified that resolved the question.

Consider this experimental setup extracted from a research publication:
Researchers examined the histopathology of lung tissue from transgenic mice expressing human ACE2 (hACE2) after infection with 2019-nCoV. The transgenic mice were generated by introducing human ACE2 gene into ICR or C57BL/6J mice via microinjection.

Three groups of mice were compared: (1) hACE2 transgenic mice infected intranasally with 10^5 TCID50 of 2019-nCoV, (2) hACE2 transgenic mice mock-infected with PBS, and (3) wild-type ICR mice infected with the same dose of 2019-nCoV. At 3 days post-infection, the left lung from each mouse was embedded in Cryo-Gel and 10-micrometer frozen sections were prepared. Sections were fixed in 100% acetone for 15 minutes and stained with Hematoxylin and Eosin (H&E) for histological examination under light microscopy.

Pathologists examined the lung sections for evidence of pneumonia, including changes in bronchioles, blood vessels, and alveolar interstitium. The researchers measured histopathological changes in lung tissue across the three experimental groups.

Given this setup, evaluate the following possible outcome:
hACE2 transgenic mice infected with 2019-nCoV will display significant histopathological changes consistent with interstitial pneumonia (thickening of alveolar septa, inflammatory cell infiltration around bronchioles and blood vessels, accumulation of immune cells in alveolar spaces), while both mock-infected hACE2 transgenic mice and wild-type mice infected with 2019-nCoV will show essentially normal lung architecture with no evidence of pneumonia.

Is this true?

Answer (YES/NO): YES